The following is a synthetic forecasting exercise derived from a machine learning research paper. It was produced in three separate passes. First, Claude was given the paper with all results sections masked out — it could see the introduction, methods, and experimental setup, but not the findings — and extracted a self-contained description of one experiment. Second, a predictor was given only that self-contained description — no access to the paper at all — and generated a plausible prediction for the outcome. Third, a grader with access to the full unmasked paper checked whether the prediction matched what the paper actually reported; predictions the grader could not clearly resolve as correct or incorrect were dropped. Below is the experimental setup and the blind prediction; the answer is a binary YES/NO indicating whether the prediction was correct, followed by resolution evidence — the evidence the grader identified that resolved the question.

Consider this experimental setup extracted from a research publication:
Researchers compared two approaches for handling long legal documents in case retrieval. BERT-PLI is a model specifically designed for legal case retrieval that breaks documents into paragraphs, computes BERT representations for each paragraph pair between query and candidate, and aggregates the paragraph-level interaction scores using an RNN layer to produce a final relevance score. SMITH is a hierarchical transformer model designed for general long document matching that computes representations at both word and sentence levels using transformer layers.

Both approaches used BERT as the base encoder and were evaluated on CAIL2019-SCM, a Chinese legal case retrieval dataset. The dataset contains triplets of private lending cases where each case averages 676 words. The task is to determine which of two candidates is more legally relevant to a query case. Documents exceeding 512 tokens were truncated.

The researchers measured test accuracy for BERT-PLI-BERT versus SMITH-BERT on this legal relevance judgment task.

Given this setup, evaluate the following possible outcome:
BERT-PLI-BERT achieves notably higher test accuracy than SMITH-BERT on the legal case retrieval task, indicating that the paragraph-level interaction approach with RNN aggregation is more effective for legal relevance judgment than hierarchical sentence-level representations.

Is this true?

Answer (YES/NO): YES